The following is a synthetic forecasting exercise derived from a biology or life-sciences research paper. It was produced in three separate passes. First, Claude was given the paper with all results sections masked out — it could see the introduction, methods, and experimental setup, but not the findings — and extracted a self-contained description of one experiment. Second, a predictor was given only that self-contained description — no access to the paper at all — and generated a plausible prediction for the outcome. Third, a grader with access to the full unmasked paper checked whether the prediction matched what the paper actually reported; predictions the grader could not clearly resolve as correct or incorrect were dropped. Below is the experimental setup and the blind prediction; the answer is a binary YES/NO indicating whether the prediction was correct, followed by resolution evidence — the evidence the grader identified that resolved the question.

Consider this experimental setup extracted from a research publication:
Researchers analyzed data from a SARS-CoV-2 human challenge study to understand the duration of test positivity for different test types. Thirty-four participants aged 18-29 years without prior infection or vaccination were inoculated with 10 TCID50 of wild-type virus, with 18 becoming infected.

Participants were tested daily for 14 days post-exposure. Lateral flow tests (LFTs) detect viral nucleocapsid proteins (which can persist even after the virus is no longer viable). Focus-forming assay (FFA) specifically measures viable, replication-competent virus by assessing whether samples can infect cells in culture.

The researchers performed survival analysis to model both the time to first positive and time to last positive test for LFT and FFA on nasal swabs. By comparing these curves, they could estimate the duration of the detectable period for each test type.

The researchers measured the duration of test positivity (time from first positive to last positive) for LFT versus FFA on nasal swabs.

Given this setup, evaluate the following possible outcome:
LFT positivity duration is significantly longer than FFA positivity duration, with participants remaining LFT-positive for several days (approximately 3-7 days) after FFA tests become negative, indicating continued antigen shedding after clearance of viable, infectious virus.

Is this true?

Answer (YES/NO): NO